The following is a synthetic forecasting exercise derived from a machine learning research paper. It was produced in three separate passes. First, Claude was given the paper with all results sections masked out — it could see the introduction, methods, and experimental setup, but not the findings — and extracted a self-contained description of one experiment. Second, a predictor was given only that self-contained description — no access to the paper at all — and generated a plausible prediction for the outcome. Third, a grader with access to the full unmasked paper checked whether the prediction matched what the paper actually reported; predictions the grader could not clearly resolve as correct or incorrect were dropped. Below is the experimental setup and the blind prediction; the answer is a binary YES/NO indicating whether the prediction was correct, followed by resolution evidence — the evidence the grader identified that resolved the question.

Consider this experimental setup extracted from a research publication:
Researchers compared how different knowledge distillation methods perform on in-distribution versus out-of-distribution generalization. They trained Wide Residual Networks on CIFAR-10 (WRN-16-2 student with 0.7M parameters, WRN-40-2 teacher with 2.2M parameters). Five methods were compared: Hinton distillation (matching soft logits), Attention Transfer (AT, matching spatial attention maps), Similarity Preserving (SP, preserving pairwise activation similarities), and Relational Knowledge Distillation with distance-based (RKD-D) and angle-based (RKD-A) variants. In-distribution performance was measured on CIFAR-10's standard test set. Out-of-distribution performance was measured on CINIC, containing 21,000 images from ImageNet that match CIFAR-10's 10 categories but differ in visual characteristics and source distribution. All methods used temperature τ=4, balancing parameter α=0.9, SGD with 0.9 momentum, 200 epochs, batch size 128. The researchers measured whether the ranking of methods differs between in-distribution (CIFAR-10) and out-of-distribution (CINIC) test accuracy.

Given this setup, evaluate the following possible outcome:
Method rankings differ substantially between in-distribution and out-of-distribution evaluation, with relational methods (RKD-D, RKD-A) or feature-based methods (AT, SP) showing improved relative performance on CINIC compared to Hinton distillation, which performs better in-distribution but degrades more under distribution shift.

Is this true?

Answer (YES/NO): NO